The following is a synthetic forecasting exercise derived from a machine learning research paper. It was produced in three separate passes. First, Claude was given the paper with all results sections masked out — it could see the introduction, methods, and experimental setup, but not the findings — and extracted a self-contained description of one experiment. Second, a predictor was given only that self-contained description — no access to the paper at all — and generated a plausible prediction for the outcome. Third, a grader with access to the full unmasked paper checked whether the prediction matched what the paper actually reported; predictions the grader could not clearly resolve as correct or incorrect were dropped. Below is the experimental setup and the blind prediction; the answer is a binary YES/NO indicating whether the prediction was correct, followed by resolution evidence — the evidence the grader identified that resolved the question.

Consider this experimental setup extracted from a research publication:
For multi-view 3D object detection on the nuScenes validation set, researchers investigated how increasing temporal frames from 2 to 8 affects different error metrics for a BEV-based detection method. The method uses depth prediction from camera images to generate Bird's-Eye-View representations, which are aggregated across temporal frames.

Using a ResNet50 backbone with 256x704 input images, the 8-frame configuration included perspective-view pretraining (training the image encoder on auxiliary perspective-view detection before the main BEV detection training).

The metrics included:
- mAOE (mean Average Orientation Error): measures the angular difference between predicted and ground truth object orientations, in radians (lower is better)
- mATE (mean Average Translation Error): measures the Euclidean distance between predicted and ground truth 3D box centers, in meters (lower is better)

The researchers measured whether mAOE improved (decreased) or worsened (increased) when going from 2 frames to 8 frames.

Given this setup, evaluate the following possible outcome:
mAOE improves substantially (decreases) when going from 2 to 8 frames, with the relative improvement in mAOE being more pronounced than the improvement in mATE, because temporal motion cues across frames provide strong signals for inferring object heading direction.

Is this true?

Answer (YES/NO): NO